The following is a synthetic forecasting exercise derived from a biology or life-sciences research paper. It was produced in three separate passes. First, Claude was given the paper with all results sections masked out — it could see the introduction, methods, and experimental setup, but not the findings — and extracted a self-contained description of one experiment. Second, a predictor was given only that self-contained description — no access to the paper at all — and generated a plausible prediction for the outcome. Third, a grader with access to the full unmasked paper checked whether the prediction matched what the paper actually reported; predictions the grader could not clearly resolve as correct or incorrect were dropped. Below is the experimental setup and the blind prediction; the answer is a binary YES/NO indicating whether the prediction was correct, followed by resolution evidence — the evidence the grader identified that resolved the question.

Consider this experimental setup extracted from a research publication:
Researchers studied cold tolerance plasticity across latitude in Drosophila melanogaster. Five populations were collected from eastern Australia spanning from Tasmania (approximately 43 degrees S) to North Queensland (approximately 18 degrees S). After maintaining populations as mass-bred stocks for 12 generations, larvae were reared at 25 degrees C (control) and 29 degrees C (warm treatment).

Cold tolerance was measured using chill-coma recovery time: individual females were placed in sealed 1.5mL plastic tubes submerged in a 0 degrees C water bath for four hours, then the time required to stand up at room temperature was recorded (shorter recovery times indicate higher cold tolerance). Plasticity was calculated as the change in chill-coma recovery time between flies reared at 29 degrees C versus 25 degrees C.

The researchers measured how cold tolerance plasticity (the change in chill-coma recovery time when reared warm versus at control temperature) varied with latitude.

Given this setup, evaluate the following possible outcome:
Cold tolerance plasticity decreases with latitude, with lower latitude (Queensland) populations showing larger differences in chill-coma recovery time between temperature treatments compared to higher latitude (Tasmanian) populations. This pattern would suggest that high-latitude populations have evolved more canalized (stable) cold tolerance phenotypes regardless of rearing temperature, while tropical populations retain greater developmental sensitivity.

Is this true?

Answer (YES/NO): NO